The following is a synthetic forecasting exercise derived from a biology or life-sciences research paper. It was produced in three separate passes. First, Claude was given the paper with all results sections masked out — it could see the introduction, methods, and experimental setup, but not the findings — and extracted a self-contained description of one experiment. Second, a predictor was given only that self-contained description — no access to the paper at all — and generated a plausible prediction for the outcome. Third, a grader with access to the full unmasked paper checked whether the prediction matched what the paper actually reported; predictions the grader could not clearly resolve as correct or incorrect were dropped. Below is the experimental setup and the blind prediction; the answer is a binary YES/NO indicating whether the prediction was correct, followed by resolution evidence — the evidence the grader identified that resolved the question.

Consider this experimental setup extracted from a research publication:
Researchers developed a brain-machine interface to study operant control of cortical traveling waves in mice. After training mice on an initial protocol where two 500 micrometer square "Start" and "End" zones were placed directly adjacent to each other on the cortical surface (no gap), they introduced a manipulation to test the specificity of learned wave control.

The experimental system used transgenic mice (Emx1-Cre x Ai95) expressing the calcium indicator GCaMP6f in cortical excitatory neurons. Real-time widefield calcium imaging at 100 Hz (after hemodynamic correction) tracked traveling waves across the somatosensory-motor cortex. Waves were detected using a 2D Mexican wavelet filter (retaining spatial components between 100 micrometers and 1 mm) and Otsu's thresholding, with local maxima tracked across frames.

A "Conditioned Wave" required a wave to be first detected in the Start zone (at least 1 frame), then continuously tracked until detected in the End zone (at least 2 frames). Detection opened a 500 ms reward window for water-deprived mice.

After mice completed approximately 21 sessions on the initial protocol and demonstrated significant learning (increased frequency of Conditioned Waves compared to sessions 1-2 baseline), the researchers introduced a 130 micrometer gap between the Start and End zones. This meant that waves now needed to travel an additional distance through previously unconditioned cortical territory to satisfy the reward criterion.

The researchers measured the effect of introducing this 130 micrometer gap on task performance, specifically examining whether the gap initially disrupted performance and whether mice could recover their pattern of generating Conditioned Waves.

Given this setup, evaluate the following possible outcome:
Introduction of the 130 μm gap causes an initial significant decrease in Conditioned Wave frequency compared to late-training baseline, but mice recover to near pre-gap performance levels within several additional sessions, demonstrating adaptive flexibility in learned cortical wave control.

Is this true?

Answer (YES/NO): NO